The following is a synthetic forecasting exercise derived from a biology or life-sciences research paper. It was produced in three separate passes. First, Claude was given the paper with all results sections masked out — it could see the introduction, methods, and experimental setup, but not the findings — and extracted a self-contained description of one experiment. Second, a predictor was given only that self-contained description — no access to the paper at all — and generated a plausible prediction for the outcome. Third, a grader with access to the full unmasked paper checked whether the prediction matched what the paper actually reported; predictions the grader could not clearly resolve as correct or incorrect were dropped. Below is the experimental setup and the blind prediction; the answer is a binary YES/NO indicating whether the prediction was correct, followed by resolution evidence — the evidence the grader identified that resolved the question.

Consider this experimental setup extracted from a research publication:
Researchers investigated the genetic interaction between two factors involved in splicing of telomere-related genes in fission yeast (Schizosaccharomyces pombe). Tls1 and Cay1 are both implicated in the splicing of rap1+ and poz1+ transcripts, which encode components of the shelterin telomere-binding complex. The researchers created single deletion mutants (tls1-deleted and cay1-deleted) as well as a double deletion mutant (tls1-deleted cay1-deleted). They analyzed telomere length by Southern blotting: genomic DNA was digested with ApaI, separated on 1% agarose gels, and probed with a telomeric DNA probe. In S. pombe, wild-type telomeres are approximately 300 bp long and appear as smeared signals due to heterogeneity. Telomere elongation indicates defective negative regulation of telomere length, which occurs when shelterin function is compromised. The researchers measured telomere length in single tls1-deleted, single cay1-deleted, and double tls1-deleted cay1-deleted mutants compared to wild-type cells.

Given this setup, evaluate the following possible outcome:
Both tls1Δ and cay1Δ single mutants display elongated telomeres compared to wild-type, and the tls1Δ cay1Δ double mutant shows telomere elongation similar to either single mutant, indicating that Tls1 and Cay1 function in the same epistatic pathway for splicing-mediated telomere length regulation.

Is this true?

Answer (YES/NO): NO